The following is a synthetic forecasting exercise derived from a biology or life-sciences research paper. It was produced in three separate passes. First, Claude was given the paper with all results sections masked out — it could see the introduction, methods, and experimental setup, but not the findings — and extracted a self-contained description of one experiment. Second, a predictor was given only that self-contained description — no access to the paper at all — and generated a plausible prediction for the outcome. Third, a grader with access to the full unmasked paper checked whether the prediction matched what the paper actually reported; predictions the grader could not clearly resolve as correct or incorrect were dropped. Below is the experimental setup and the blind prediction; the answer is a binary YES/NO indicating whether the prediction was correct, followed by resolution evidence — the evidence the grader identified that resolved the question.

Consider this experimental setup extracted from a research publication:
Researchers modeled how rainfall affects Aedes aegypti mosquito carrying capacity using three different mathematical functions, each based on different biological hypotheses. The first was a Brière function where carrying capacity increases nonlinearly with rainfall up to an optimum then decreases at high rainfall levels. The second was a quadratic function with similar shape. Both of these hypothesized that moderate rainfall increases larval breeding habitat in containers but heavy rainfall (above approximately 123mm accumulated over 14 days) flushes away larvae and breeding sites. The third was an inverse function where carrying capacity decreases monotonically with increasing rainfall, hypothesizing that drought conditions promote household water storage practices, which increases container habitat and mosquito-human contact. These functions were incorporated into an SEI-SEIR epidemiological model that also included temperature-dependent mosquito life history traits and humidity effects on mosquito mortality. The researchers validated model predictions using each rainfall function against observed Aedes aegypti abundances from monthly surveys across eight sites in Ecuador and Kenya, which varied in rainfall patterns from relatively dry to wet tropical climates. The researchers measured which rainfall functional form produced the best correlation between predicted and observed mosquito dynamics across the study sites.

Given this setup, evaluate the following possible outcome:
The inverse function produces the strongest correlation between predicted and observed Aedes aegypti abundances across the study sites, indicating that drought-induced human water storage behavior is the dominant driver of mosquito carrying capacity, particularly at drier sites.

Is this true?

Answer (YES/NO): NO